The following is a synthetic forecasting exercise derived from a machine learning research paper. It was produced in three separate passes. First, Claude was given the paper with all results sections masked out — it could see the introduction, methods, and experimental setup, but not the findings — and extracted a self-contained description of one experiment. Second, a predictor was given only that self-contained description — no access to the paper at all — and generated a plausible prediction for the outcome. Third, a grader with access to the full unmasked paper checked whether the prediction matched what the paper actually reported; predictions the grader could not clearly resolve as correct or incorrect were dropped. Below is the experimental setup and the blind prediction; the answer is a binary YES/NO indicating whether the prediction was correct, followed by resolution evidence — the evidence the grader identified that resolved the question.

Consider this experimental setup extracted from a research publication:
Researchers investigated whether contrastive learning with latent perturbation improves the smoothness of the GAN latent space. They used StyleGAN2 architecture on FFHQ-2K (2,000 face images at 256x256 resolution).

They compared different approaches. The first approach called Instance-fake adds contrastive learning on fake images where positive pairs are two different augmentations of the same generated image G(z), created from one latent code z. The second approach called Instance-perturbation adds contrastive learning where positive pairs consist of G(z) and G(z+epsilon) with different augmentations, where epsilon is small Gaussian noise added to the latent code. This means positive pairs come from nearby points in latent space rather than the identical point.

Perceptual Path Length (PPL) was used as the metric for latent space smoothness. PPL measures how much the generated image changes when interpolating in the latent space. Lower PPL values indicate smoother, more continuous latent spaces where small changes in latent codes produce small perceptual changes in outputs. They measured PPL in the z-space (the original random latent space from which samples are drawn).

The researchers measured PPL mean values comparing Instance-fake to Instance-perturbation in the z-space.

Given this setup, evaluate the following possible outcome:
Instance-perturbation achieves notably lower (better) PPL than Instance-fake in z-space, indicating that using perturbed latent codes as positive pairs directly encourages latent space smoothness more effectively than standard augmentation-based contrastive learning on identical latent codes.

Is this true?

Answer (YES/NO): YES